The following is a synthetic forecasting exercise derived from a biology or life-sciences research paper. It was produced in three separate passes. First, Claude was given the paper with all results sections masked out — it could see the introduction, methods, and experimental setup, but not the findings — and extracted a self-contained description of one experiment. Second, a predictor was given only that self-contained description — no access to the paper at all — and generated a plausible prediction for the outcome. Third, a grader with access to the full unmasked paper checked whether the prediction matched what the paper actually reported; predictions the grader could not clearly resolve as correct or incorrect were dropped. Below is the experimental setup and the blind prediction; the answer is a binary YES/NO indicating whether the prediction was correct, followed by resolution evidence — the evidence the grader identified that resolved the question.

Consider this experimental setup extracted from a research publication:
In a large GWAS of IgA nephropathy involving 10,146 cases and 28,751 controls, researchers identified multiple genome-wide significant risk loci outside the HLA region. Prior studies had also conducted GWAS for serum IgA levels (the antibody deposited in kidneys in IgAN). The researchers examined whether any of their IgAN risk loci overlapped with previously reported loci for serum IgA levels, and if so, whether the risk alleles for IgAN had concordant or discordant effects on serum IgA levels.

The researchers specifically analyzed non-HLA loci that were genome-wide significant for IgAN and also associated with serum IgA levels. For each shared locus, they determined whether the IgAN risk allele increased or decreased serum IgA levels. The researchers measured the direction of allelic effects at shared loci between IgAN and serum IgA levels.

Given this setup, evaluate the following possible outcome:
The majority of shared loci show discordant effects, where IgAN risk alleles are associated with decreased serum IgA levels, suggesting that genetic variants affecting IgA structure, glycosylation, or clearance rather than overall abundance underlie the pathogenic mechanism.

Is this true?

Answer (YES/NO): NO